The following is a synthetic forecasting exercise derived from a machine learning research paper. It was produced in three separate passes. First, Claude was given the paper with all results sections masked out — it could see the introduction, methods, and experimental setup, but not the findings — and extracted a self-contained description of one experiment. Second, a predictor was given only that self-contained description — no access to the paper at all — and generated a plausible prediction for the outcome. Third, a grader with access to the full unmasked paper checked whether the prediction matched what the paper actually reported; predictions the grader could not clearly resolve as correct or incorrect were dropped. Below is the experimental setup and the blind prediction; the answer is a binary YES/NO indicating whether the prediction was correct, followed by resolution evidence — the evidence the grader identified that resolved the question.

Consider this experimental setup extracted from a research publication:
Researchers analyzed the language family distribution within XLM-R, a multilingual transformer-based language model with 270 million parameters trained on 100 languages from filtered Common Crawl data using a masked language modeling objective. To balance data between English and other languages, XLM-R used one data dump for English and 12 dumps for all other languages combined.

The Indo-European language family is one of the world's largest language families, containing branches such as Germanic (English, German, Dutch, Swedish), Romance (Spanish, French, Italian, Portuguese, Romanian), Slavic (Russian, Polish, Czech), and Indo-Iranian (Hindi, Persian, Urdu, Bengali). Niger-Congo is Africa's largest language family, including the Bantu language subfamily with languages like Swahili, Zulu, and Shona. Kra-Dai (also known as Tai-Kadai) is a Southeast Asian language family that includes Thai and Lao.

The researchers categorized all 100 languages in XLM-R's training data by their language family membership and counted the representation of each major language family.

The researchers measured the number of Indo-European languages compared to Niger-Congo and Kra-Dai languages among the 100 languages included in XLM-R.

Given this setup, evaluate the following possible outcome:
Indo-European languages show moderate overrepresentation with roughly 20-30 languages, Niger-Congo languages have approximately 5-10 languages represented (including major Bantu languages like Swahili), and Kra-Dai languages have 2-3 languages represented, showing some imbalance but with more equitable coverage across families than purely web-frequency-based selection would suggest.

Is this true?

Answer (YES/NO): NO